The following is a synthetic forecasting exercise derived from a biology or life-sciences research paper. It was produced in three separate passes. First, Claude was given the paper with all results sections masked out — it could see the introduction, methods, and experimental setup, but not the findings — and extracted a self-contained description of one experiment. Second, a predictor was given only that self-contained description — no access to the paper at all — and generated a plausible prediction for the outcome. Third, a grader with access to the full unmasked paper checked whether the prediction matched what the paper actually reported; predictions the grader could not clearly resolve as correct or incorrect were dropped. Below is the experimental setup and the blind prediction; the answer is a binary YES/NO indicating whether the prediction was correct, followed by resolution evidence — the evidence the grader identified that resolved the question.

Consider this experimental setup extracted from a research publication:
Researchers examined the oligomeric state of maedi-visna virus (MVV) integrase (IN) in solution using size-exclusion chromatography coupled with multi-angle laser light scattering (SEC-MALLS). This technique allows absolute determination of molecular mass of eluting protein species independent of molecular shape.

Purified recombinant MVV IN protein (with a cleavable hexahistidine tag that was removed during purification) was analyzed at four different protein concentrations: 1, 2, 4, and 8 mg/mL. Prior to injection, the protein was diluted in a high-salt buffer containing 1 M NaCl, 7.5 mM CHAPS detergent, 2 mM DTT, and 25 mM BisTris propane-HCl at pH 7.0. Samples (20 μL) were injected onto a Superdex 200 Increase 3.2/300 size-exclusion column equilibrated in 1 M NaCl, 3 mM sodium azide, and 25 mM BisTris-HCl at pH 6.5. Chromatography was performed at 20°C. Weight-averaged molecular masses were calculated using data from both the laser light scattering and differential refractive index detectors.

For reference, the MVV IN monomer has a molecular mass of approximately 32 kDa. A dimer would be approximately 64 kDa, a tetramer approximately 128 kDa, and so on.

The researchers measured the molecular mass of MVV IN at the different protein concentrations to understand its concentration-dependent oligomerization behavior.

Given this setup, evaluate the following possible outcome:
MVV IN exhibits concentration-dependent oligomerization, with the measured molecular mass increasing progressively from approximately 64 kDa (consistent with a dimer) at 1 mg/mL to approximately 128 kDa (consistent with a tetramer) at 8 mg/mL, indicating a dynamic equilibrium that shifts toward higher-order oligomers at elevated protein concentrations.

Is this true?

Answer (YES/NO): NO